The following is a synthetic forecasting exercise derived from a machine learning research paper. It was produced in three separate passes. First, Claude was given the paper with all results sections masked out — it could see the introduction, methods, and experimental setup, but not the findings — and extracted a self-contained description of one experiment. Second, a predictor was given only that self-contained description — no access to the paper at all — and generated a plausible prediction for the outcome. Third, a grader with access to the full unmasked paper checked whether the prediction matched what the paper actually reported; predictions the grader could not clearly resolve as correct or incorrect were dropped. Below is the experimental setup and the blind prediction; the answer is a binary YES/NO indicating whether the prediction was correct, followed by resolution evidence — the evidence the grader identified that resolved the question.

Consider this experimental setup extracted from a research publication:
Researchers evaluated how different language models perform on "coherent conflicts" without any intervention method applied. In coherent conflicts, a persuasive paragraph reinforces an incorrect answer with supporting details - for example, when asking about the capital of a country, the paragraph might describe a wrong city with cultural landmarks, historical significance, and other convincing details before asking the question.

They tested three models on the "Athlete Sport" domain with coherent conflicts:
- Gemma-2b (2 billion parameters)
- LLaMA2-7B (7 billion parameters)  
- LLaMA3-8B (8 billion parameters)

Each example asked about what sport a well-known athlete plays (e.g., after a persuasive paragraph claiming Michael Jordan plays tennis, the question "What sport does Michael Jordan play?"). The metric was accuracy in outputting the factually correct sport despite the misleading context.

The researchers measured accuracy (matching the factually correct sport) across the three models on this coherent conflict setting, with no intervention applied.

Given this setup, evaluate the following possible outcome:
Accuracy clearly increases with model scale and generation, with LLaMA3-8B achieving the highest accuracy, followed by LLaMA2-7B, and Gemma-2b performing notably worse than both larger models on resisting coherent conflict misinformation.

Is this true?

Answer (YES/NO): NO